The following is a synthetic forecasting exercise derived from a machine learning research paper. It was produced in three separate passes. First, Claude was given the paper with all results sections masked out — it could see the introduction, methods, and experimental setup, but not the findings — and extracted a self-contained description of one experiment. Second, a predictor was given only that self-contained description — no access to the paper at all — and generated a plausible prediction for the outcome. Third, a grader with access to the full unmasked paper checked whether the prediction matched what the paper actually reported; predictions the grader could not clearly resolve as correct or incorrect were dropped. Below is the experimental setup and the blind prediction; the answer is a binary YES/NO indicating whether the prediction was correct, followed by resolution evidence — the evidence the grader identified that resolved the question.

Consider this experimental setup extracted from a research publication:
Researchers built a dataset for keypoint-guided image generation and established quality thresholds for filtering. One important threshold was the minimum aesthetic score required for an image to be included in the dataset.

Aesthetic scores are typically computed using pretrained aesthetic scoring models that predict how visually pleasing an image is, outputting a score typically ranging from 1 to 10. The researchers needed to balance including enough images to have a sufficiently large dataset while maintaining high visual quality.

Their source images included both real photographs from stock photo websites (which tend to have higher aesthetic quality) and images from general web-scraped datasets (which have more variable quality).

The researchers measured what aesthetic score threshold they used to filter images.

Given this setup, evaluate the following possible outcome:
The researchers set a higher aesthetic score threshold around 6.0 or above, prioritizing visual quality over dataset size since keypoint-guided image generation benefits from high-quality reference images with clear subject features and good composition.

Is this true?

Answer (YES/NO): NO